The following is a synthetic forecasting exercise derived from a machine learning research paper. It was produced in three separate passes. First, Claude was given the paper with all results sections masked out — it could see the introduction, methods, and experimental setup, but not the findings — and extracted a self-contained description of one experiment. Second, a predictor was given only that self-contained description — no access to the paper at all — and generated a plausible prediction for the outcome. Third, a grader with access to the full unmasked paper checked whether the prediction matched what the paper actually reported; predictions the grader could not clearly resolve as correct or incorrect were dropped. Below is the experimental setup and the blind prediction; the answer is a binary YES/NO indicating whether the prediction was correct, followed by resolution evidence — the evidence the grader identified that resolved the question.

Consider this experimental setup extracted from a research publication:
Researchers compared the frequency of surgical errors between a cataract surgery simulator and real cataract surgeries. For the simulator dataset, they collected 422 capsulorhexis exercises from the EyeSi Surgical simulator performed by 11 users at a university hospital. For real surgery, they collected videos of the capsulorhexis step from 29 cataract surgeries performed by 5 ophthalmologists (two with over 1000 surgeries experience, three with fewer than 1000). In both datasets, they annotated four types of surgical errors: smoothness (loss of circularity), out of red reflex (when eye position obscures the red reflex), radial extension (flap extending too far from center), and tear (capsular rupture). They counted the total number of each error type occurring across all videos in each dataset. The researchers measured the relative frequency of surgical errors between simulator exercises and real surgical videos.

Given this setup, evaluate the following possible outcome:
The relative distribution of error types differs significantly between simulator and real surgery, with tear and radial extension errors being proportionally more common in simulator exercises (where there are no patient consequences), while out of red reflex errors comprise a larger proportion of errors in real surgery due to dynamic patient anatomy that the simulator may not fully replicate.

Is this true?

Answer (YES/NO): NO